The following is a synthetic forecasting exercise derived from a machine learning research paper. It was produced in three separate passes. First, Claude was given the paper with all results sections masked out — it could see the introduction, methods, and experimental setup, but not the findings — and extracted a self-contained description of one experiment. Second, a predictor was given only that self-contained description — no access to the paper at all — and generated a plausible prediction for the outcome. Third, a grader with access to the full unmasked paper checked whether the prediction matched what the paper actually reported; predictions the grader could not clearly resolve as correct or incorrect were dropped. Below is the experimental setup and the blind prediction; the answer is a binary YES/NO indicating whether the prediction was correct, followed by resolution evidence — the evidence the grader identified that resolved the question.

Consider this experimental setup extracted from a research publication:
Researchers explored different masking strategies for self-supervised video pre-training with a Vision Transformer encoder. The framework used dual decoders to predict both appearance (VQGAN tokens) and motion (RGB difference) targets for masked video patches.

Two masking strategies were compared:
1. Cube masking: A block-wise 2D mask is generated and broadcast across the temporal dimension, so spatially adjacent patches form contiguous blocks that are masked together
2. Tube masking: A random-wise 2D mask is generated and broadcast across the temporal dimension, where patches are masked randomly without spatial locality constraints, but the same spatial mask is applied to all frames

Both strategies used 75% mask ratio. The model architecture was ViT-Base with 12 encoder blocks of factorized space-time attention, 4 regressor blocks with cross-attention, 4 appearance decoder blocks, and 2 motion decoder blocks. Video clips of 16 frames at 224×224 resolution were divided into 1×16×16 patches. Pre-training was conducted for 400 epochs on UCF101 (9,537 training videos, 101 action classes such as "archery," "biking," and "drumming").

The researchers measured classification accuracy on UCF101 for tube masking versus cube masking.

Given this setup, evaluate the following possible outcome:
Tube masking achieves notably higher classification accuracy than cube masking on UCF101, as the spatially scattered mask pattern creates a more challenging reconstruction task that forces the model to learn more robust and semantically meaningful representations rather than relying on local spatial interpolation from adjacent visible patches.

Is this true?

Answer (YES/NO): YES